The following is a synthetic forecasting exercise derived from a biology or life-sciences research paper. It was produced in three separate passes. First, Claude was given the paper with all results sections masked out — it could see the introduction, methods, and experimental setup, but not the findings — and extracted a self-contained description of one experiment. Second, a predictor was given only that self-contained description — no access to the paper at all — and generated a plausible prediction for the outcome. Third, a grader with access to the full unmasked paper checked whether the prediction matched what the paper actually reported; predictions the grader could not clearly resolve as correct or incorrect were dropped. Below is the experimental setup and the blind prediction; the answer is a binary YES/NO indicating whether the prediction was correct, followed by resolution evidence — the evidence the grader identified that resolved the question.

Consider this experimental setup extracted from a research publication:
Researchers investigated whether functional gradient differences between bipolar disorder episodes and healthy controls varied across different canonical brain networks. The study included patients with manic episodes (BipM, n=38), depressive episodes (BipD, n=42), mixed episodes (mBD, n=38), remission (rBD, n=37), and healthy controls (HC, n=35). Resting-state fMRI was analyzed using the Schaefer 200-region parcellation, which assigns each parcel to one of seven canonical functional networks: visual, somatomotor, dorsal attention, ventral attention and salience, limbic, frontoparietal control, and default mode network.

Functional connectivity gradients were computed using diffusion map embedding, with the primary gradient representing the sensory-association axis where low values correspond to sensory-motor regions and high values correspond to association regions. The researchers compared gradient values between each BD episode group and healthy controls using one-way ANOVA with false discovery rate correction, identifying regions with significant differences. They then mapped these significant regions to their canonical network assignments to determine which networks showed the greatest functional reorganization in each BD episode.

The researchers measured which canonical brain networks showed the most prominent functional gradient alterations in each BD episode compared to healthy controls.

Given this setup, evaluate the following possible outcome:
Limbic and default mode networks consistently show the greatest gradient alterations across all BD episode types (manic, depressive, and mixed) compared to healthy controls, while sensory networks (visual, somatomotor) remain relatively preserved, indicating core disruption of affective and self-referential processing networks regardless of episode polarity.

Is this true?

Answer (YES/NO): NO